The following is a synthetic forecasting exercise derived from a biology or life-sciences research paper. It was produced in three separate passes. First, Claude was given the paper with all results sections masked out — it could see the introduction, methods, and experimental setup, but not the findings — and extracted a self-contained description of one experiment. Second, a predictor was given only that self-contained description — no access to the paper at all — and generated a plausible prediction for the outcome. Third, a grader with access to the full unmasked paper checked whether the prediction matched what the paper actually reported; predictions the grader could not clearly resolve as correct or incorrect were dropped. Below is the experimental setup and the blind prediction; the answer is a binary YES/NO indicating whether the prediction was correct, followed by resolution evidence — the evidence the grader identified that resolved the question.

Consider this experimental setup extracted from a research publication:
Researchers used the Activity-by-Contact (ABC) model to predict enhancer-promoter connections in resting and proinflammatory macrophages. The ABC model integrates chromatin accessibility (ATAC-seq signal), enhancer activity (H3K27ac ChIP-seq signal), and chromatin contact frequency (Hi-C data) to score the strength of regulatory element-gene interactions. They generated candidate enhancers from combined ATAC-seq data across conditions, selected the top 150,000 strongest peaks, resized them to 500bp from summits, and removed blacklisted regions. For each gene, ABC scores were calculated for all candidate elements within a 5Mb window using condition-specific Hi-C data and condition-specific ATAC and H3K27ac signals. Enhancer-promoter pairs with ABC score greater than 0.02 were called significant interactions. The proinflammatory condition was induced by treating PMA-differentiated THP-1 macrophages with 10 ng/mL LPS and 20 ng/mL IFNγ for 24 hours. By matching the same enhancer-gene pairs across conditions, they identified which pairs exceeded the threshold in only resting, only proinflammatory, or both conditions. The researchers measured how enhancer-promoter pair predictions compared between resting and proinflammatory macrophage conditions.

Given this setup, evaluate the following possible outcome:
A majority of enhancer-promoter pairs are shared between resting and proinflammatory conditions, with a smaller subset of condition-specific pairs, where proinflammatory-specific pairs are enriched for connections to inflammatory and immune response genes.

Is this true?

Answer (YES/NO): YES